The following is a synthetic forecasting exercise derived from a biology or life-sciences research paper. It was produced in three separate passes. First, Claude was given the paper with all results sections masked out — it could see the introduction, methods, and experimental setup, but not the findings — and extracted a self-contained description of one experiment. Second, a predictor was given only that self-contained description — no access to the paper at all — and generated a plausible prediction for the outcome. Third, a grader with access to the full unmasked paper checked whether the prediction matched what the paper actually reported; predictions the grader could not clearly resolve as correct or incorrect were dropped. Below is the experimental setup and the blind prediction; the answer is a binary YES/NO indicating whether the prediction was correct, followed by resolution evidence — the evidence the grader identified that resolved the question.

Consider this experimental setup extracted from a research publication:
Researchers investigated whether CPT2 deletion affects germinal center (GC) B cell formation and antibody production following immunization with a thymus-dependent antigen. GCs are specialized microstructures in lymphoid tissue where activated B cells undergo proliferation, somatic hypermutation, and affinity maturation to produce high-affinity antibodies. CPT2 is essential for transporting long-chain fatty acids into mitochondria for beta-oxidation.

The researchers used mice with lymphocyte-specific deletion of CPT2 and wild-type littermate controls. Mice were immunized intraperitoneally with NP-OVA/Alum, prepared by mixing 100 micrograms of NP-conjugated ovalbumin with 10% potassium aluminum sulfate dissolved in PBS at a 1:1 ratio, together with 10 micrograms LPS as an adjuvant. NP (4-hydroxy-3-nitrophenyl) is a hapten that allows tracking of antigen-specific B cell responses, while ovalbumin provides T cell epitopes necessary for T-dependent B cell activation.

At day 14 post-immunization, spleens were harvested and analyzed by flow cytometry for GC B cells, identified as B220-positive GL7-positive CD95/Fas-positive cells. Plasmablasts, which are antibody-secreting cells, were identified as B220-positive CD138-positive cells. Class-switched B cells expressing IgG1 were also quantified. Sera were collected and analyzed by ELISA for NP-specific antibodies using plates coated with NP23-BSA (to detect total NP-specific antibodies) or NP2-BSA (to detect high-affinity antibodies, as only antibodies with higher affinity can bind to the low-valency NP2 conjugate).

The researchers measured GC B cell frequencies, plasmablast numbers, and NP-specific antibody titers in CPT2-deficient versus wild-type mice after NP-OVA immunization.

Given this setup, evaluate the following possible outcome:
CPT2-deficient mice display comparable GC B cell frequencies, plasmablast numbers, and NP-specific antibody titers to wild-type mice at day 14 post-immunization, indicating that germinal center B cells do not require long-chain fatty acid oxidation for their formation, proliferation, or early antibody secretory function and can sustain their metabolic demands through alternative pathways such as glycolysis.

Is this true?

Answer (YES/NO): YES